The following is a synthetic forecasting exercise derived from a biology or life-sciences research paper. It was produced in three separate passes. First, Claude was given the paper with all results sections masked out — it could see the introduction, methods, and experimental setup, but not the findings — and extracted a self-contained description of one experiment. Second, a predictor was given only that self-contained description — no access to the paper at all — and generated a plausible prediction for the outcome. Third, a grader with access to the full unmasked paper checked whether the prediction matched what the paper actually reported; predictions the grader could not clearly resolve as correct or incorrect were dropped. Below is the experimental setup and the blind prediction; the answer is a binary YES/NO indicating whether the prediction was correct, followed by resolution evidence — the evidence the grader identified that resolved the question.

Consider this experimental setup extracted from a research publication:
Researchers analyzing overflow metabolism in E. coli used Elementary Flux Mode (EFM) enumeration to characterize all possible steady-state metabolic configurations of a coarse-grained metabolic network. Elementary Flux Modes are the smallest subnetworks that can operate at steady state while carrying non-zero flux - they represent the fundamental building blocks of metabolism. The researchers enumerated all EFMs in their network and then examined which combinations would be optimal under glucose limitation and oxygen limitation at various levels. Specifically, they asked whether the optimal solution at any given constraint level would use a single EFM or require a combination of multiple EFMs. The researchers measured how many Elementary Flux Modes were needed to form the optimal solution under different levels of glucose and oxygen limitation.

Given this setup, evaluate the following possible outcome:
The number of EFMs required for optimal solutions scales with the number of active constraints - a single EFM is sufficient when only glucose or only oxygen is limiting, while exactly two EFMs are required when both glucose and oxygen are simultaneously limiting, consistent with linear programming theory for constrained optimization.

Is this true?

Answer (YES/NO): YES